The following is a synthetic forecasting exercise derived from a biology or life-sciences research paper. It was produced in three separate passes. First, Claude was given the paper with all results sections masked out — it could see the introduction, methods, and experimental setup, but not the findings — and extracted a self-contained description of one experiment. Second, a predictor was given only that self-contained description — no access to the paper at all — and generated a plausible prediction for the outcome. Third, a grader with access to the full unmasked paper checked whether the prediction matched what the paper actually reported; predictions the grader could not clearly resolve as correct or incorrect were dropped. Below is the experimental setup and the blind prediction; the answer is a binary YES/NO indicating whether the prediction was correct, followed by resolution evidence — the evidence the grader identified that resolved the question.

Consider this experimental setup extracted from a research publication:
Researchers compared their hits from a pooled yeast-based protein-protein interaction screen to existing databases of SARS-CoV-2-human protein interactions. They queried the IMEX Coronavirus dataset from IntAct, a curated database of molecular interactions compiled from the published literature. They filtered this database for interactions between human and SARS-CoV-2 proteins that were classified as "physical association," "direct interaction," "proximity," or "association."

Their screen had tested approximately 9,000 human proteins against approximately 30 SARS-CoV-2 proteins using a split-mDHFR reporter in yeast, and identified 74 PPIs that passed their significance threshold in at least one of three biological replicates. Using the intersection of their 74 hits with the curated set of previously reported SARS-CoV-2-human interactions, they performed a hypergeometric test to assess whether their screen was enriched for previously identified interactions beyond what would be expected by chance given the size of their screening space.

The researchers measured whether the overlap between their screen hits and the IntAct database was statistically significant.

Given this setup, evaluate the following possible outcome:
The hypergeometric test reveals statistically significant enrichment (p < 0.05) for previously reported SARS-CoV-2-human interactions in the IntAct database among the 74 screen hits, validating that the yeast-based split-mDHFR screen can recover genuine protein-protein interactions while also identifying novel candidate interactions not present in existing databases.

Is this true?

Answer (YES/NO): YES